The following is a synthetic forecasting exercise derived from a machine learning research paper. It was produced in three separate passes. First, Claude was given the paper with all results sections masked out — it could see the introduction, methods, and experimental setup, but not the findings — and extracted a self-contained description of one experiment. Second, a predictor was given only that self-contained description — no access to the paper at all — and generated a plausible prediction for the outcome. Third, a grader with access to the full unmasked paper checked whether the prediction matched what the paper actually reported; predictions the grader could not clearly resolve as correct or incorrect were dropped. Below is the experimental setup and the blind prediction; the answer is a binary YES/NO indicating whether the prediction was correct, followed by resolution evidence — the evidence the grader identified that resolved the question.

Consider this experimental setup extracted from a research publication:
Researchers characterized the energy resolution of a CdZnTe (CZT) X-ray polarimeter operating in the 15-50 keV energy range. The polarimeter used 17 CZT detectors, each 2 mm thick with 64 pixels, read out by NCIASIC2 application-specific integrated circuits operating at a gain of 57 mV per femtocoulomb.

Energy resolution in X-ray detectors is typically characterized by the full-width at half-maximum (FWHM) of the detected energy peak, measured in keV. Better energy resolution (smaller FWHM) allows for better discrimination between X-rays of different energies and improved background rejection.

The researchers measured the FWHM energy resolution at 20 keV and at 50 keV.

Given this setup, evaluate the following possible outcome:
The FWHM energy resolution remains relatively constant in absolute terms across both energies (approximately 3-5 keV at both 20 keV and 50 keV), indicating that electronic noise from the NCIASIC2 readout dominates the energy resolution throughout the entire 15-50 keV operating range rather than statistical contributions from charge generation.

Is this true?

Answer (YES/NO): NO